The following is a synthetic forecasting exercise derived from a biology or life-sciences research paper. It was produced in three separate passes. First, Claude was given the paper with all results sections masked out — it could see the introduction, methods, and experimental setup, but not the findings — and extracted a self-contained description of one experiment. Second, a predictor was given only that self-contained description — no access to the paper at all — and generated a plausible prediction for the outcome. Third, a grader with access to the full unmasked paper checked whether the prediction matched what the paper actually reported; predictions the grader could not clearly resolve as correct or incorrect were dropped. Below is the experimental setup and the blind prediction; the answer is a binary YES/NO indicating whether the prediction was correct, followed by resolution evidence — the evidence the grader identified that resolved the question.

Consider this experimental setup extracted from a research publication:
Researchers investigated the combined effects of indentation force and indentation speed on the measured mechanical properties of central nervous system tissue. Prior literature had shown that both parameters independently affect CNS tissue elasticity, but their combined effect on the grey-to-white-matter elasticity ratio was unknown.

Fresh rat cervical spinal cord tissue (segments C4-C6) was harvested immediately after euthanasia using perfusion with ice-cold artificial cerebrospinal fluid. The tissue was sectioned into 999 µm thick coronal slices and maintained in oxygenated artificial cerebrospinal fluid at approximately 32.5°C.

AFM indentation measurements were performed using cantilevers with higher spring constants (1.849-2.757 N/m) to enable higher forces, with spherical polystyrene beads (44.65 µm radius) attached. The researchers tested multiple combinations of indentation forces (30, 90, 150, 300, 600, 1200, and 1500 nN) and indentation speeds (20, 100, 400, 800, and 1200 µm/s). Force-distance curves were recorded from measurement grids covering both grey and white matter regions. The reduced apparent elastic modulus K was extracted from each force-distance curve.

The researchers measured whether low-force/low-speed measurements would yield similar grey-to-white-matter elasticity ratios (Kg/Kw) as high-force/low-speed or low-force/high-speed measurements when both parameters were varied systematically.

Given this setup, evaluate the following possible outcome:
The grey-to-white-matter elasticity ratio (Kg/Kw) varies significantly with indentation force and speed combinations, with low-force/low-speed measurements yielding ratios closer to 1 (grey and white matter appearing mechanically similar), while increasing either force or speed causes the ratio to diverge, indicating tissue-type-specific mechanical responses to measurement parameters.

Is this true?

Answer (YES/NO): NO